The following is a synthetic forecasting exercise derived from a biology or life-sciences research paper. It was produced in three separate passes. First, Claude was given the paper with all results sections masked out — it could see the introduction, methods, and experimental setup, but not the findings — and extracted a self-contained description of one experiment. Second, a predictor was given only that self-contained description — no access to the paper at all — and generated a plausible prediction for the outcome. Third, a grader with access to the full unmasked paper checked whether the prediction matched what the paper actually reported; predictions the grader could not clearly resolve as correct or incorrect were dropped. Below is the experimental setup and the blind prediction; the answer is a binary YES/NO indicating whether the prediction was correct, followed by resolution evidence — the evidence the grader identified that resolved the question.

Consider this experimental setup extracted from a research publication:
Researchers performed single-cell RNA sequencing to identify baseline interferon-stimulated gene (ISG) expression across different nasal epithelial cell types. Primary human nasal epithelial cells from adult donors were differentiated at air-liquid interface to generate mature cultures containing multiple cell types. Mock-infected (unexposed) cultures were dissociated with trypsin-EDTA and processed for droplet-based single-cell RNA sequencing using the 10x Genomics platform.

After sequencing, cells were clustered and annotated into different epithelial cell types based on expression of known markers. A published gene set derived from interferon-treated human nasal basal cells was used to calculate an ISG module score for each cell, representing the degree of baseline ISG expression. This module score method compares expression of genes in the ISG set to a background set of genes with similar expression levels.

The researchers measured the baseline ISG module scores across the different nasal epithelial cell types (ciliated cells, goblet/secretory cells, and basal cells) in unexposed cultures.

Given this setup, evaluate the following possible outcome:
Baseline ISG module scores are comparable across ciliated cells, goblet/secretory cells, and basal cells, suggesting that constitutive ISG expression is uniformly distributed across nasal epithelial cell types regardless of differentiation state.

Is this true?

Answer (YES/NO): NO